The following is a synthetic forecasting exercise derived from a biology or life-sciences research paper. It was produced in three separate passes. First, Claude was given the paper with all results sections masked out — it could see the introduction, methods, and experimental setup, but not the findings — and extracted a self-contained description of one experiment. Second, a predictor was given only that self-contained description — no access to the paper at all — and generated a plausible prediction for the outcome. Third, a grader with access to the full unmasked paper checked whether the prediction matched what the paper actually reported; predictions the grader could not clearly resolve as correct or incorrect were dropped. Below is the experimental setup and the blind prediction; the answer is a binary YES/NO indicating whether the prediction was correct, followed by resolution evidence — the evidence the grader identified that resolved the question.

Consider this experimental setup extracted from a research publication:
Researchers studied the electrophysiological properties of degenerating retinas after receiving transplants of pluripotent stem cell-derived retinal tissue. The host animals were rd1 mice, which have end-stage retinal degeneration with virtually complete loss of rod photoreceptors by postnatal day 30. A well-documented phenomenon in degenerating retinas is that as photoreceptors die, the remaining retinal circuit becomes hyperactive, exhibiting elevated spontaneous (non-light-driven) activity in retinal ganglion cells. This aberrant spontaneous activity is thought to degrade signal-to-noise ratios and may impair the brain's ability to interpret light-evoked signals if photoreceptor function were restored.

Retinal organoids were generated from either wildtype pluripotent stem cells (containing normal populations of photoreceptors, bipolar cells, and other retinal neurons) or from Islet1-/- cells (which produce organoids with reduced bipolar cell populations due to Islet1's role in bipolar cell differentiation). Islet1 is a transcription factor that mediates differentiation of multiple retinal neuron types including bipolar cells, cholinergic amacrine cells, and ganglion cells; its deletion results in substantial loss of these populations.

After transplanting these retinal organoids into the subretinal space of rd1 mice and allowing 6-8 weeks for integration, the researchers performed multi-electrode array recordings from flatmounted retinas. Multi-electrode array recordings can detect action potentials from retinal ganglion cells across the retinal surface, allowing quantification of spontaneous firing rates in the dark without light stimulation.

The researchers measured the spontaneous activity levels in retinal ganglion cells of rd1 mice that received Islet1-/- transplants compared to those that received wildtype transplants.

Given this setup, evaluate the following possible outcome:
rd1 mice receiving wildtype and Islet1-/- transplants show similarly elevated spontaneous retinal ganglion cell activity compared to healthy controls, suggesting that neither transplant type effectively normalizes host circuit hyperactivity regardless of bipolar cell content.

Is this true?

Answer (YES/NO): NO